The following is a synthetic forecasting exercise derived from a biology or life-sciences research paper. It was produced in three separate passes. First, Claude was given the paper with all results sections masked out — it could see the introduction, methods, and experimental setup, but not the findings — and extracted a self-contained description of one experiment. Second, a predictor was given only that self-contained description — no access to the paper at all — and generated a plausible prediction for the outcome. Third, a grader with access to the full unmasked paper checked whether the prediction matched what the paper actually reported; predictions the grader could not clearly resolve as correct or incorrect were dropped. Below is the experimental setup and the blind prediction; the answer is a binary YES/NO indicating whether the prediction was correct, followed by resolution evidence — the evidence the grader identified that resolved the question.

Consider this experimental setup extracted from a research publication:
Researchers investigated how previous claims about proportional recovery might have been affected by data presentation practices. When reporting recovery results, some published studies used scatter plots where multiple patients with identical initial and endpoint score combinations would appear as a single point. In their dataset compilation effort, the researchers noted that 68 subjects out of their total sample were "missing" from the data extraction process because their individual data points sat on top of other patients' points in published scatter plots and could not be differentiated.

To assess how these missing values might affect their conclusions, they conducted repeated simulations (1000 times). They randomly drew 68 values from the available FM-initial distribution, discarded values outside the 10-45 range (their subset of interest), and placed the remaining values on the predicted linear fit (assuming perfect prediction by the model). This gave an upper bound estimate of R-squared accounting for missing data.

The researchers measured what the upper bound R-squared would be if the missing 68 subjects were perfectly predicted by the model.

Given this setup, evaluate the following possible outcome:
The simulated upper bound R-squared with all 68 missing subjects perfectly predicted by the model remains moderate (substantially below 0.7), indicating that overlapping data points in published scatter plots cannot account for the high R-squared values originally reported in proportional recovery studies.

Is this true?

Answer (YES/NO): YES